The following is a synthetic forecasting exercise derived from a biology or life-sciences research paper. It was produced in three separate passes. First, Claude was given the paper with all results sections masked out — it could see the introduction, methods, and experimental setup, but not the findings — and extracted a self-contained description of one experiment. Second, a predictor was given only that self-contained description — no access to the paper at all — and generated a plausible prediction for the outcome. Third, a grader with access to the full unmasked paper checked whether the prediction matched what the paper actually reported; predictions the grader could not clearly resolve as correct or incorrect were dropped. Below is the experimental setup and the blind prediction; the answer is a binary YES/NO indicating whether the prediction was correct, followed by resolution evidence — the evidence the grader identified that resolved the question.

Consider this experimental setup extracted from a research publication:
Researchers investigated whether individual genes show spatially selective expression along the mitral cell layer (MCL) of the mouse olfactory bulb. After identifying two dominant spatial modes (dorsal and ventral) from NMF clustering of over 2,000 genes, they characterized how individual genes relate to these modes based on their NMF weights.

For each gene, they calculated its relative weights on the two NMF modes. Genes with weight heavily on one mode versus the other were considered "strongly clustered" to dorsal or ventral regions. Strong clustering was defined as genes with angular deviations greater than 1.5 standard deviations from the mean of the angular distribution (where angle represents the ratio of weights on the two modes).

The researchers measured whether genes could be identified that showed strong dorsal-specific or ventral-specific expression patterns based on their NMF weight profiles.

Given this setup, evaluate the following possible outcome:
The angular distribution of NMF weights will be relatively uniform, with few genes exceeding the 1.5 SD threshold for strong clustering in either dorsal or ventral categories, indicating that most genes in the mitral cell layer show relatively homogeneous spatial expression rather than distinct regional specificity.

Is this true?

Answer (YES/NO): NO